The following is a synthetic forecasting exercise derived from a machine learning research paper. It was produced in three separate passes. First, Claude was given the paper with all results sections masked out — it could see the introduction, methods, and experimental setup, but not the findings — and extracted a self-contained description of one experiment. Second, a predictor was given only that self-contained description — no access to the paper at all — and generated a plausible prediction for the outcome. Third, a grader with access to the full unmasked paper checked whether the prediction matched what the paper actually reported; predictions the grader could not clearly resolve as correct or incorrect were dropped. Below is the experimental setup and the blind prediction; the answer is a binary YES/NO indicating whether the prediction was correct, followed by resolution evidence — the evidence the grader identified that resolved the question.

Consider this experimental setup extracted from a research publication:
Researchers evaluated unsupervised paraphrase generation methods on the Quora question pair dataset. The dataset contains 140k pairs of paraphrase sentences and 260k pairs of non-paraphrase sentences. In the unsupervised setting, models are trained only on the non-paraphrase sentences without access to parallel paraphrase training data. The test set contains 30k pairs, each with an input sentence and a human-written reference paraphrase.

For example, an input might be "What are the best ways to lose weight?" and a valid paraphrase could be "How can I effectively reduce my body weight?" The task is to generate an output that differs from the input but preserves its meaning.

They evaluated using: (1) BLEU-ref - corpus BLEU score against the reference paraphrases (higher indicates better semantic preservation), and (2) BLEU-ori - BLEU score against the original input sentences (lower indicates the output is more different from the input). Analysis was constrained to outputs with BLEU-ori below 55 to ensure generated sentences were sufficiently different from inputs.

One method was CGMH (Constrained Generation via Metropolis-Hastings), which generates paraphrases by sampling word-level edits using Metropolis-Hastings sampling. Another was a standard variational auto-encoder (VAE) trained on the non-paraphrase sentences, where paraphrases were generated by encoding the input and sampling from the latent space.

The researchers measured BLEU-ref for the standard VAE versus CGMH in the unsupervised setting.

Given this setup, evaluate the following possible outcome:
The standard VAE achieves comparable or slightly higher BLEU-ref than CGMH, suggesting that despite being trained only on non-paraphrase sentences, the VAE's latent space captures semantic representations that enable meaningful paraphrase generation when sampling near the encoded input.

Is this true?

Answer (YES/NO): NO